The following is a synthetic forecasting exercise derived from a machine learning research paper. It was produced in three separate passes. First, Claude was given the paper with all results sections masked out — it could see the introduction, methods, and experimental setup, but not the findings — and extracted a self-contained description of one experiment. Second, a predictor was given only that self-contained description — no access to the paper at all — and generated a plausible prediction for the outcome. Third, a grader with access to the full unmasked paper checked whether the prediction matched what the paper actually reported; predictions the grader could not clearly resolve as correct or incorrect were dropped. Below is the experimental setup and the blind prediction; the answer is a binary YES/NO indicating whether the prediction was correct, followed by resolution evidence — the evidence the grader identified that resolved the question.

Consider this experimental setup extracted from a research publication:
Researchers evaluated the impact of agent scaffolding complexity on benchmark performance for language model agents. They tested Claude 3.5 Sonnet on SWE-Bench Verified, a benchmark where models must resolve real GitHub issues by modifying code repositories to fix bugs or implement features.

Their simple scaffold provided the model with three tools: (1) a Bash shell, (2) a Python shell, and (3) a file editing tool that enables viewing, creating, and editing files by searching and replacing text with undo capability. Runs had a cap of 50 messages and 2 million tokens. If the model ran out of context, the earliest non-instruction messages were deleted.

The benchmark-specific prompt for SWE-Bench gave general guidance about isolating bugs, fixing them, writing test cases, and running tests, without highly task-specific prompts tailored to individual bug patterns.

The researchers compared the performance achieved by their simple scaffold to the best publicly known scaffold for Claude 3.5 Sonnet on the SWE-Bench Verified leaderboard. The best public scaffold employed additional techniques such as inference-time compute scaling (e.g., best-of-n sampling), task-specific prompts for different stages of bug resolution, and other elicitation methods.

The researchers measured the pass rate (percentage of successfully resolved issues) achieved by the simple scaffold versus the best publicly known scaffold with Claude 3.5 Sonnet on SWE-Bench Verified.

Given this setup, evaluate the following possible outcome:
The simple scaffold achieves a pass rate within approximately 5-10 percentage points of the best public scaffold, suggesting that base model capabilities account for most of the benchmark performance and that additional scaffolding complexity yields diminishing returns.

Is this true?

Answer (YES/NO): NO